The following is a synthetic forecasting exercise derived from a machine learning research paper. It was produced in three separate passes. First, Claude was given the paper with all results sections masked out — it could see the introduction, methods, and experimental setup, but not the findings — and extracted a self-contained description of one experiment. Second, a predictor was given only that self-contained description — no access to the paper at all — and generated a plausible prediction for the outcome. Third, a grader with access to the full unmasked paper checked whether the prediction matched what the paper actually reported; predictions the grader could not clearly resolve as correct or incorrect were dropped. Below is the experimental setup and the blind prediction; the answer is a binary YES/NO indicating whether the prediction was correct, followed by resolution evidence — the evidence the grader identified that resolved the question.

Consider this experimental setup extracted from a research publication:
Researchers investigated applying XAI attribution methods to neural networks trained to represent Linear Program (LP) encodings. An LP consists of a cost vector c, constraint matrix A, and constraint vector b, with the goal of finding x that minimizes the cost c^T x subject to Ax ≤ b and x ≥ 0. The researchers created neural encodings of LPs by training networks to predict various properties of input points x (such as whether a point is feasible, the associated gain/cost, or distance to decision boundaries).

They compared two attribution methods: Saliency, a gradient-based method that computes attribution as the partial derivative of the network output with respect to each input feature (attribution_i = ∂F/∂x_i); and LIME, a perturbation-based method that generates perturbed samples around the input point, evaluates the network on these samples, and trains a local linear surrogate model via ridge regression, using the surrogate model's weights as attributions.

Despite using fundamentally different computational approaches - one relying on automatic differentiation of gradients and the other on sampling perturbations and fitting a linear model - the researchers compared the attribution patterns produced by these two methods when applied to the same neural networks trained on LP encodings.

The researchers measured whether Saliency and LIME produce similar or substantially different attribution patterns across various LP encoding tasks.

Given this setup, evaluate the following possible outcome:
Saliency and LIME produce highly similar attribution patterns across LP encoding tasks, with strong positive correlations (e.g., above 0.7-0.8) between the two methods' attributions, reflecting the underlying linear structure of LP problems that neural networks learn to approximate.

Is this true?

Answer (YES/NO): YES